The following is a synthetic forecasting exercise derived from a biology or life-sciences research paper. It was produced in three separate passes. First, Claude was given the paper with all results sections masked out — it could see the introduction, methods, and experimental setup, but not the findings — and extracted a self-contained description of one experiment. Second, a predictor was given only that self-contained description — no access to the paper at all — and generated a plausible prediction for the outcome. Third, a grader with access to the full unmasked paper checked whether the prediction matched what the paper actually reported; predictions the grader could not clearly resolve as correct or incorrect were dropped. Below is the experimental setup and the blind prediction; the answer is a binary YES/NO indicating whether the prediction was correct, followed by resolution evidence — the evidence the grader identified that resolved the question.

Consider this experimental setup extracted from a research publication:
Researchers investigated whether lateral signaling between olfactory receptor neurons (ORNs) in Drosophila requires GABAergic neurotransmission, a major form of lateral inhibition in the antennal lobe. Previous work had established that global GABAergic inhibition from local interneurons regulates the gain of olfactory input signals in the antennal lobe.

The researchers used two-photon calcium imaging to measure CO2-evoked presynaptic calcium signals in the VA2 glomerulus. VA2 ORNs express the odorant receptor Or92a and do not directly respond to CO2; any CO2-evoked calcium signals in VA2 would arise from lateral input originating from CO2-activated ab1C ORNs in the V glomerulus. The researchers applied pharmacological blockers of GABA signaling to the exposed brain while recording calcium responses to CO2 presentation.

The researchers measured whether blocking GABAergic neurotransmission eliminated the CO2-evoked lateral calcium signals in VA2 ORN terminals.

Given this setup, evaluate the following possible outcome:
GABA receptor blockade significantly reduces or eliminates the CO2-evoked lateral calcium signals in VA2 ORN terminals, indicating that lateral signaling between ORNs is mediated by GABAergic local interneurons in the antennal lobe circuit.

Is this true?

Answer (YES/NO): NO